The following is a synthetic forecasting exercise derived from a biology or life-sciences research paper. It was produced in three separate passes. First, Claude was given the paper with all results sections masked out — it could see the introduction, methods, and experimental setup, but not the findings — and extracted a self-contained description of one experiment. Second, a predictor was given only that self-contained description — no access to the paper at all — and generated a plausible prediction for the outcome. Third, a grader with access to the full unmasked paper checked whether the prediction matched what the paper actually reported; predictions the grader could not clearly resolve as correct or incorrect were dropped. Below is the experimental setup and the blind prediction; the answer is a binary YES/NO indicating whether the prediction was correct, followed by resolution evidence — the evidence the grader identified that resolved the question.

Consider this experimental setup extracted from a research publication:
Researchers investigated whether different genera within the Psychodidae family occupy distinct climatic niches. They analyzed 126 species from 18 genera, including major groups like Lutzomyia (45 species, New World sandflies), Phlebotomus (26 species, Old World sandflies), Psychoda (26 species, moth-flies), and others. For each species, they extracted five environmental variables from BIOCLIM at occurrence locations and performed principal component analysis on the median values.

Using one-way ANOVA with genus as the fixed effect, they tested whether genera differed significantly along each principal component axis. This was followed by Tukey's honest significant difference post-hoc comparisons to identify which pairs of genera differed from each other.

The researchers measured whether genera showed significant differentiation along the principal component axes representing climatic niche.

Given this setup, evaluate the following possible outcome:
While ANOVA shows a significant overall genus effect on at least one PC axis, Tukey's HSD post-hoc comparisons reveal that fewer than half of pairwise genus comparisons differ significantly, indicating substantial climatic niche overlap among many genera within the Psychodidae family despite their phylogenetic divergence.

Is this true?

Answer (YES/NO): NO